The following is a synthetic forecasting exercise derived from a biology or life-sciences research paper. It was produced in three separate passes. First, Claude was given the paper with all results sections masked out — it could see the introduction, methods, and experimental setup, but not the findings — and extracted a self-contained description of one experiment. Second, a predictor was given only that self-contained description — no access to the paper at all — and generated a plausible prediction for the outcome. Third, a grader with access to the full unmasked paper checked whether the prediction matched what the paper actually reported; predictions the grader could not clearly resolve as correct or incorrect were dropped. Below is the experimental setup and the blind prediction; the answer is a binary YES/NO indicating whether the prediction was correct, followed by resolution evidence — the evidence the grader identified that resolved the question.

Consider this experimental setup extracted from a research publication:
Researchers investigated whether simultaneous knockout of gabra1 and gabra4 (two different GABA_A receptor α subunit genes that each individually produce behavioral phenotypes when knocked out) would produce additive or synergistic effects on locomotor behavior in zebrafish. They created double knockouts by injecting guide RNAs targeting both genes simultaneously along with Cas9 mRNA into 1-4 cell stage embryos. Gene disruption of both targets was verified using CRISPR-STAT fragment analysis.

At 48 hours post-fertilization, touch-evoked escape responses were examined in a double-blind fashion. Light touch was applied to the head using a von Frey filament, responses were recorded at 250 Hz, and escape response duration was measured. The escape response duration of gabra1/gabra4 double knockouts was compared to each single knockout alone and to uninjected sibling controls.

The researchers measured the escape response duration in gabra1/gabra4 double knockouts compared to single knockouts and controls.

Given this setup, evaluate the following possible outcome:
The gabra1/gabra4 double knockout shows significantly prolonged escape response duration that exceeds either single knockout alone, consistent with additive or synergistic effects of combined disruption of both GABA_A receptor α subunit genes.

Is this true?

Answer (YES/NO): NO